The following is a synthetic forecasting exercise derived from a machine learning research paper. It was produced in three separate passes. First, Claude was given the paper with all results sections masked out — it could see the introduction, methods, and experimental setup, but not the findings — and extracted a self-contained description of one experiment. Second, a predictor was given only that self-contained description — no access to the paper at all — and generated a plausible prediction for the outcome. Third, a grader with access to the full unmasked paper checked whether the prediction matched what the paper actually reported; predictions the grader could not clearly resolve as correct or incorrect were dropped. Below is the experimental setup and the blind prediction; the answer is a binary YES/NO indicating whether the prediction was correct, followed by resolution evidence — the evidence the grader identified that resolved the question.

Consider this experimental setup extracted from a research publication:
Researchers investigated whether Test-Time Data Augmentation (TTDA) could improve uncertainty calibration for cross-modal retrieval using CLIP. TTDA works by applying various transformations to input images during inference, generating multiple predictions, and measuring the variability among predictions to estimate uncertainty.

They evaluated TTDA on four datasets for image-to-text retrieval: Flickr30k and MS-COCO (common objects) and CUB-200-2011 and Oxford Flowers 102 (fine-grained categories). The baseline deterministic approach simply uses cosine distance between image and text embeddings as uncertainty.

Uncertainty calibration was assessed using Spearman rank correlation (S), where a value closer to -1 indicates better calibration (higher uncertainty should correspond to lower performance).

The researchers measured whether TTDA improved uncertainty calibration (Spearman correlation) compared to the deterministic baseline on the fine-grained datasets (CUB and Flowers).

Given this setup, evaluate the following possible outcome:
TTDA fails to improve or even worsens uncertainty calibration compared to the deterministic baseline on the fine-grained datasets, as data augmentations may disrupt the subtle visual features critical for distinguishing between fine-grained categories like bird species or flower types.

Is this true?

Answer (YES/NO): NO